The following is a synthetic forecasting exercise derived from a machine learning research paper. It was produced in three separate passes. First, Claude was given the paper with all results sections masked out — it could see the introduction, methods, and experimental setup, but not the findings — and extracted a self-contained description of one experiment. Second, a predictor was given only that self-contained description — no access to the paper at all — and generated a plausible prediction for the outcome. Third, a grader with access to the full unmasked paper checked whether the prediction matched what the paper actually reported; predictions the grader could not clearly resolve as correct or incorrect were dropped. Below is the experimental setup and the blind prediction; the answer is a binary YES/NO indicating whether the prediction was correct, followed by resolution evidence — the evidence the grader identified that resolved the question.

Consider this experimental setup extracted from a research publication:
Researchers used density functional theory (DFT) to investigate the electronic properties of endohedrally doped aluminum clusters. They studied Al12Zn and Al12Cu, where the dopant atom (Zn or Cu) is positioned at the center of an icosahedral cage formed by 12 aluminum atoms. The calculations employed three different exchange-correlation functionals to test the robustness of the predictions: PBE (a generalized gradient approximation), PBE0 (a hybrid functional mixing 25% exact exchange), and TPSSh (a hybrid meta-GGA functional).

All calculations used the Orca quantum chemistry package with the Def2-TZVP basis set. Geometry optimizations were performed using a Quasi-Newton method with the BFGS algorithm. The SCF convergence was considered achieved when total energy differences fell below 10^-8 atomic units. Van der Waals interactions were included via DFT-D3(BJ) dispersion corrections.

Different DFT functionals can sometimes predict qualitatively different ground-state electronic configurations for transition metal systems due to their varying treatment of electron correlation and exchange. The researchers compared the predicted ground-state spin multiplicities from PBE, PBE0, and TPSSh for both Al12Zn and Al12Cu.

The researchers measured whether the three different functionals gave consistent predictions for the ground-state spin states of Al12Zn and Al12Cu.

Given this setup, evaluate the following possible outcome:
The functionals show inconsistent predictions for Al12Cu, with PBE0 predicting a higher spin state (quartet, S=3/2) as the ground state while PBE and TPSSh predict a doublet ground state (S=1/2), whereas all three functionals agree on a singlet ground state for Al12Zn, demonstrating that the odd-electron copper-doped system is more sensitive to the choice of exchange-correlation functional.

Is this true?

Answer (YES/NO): NO